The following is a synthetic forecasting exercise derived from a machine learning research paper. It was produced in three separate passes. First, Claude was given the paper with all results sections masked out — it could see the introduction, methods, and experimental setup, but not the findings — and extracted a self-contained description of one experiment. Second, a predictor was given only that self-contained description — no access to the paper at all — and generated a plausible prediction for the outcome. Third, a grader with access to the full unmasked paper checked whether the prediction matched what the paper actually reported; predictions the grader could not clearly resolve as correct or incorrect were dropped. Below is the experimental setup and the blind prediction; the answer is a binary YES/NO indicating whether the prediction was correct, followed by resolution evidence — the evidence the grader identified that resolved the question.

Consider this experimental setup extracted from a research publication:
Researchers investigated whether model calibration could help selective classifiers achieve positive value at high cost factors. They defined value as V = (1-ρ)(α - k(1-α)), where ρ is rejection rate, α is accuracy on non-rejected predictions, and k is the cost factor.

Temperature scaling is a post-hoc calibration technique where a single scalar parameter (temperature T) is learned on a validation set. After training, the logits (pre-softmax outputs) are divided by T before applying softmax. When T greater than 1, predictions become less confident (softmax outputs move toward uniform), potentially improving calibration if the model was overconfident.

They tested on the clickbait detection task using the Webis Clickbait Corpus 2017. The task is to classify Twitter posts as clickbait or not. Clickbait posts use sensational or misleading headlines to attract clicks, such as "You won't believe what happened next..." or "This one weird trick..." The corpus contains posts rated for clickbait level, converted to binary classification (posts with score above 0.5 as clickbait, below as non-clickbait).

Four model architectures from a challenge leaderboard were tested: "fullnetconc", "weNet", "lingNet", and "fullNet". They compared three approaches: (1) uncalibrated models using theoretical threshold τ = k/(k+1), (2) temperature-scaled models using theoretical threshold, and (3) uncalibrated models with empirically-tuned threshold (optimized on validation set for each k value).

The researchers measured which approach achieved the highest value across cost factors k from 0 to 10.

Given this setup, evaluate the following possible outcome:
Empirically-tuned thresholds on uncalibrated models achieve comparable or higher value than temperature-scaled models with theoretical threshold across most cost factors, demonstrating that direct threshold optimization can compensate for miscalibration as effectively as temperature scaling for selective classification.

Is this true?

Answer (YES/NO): YES